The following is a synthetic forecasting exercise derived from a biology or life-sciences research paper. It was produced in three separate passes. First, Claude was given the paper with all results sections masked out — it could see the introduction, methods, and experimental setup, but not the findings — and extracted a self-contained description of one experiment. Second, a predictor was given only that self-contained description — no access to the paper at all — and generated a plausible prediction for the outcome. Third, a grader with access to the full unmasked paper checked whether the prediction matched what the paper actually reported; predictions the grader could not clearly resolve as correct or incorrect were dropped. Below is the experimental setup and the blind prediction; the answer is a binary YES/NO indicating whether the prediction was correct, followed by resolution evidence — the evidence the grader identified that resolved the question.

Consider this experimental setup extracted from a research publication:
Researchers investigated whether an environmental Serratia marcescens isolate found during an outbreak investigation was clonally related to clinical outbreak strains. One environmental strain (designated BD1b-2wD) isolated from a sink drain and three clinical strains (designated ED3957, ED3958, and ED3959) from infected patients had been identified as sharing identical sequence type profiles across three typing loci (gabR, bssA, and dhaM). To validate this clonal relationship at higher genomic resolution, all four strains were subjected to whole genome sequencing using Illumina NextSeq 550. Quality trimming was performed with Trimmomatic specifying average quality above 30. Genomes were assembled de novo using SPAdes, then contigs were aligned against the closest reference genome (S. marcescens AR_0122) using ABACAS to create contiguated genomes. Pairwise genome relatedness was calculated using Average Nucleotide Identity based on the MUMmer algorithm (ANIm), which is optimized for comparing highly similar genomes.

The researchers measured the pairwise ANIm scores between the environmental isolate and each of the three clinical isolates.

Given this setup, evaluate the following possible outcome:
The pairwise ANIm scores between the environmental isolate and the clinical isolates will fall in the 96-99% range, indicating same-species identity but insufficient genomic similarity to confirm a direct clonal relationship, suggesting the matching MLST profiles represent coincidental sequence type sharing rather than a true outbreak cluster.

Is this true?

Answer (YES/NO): NO